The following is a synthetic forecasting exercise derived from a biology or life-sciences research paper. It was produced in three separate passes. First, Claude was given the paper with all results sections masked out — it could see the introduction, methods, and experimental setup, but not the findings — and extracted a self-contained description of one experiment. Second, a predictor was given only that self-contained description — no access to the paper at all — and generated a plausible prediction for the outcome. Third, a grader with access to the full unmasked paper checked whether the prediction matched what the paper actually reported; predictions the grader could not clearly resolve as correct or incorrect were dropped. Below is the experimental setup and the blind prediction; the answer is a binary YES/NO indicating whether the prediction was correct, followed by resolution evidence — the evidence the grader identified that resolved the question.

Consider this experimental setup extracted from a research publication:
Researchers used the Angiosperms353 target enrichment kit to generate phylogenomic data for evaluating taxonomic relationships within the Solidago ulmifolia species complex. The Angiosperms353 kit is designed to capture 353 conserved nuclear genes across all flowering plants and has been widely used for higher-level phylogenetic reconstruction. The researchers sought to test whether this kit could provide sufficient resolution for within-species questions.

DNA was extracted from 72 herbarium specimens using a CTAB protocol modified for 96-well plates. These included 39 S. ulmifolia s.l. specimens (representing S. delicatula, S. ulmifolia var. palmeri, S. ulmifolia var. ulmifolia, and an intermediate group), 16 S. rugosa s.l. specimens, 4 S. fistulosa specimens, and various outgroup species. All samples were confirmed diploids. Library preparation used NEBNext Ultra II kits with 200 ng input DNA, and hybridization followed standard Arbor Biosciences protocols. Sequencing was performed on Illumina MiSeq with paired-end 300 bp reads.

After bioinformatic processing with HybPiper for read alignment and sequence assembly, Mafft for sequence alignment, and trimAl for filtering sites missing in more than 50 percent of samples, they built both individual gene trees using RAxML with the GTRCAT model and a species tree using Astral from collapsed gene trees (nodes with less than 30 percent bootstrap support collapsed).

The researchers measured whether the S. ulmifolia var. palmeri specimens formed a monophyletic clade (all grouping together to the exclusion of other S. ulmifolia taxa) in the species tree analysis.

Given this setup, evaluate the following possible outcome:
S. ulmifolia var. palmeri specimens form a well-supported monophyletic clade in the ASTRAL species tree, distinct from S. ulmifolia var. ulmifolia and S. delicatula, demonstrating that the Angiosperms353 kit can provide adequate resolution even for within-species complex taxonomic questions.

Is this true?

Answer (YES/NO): NO